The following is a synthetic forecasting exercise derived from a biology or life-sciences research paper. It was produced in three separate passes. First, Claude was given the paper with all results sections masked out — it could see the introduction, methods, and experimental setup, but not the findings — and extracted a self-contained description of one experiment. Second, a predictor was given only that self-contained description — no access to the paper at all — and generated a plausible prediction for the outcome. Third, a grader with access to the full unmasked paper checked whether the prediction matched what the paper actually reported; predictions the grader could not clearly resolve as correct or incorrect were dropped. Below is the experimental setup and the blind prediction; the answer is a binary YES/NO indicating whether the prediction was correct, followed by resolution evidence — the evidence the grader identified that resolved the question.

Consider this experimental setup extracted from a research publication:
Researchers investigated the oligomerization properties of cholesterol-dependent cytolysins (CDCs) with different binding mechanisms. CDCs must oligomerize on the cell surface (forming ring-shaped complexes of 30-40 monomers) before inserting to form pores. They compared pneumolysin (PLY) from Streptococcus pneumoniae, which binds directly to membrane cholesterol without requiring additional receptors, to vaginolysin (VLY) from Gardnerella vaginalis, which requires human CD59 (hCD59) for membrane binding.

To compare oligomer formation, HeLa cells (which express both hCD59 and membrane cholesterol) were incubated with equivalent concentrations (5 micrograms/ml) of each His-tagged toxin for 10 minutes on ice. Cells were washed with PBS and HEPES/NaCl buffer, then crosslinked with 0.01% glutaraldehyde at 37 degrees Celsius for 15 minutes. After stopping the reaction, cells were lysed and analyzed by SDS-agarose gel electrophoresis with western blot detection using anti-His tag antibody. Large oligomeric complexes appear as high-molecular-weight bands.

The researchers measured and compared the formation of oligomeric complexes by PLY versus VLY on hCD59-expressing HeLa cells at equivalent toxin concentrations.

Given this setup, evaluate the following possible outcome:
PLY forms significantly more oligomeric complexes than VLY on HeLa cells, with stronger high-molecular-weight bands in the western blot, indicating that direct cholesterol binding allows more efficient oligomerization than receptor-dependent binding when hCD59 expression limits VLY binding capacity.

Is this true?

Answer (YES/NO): NO